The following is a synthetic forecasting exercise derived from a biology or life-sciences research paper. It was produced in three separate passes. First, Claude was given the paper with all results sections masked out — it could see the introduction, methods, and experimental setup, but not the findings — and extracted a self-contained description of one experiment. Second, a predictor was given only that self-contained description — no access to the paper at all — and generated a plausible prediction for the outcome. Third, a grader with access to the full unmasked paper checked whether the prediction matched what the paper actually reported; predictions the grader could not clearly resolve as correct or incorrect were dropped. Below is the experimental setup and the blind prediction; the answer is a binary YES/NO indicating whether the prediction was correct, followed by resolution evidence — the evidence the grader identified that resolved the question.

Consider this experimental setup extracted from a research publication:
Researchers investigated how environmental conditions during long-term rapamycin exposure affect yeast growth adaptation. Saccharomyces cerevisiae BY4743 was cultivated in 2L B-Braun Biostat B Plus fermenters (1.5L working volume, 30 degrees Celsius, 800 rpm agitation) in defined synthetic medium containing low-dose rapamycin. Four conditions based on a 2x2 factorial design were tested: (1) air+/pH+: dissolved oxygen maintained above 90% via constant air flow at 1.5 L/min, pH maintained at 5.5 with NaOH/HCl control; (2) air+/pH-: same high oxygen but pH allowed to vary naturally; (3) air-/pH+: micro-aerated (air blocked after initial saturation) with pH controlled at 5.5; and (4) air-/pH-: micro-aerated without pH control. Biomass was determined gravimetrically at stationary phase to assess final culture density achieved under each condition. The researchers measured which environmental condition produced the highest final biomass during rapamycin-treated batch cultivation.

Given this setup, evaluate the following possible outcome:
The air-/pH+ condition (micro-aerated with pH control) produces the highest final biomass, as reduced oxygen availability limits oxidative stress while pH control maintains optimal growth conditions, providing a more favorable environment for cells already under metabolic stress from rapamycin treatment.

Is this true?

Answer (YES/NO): NO